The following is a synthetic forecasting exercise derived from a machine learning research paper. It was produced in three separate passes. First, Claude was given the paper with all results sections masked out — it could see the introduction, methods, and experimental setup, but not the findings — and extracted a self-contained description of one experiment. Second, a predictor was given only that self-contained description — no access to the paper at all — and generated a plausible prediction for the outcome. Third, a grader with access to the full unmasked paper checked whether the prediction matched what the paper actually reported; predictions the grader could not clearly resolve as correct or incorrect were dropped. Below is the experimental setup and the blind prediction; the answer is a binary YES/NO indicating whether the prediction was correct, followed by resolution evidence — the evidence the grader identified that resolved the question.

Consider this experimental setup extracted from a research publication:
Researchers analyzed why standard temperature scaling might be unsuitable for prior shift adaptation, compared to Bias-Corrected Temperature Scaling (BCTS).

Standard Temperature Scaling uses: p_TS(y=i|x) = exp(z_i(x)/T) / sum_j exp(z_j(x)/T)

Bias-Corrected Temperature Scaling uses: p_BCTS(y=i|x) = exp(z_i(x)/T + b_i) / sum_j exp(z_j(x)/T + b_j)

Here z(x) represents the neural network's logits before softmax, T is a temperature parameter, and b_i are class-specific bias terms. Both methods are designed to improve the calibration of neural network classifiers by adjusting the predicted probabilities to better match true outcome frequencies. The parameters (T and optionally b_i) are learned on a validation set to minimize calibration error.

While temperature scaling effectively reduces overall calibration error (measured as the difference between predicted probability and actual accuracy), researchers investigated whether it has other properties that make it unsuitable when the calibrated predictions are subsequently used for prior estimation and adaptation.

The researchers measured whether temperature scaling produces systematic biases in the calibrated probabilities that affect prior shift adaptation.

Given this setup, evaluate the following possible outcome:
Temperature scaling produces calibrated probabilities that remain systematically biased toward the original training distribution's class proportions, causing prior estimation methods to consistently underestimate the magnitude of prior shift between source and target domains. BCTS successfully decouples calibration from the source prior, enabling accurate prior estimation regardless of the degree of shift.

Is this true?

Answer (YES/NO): NO